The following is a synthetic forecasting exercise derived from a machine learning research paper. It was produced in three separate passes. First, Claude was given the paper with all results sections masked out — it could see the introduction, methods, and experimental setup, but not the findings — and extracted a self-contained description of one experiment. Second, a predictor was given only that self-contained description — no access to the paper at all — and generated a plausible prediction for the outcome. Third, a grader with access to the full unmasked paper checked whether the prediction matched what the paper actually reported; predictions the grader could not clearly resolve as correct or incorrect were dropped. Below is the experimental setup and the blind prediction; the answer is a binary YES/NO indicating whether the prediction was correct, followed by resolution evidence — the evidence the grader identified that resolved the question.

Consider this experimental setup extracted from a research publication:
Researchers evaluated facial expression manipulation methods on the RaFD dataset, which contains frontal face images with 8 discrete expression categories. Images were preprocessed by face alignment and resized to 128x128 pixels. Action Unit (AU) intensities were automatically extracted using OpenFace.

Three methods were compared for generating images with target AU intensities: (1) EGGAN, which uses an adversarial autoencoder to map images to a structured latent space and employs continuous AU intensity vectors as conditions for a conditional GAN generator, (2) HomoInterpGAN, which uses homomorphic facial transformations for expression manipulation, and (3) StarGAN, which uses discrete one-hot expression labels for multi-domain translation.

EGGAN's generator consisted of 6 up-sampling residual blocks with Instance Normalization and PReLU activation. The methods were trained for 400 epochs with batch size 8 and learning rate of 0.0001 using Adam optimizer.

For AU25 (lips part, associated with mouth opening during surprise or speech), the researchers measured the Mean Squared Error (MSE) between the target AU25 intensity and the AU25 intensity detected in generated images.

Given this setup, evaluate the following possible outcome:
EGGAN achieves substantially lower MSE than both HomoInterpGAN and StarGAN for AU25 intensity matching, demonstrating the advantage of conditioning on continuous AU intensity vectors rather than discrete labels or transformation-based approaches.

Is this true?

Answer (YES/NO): NO